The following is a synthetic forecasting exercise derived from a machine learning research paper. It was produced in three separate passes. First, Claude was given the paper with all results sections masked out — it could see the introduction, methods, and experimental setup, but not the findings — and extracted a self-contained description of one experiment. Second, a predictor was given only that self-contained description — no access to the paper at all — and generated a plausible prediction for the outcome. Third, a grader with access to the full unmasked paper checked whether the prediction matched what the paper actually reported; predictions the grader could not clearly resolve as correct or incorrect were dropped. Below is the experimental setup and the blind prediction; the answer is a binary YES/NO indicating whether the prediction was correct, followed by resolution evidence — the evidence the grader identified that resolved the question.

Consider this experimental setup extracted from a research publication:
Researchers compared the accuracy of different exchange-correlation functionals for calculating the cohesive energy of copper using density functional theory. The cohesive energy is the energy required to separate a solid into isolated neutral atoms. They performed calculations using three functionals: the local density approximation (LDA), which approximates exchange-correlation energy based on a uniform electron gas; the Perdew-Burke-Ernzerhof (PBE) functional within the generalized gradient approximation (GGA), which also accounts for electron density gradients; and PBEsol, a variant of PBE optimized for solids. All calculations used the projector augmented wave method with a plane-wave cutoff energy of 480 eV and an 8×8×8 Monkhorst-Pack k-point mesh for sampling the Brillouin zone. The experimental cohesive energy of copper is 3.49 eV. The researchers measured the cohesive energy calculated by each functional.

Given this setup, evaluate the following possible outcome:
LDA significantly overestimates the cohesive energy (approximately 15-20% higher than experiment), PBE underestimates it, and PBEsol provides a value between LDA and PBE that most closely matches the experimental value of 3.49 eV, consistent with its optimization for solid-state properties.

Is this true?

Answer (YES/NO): NO